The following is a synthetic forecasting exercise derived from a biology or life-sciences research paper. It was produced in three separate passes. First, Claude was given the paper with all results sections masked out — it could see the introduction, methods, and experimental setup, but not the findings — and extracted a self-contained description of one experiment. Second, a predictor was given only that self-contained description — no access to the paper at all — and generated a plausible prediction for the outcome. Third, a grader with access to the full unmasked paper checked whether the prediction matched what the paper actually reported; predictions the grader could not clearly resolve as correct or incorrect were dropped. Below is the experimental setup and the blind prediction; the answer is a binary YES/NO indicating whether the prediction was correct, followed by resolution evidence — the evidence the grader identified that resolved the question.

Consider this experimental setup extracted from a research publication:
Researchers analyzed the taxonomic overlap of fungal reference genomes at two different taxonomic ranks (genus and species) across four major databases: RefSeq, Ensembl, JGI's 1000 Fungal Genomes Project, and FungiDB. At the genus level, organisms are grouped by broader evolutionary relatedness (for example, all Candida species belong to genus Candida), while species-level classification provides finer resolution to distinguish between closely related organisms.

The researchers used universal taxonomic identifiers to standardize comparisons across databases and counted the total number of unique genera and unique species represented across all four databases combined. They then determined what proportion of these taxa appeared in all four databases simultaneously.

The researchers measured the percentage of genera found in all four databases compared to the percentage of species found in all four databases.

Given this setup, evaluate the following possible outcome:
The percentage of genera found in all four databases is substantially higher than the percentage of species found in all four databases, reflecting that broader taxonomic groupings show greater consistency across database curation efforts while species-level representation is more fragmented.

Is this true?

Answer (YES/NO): NO